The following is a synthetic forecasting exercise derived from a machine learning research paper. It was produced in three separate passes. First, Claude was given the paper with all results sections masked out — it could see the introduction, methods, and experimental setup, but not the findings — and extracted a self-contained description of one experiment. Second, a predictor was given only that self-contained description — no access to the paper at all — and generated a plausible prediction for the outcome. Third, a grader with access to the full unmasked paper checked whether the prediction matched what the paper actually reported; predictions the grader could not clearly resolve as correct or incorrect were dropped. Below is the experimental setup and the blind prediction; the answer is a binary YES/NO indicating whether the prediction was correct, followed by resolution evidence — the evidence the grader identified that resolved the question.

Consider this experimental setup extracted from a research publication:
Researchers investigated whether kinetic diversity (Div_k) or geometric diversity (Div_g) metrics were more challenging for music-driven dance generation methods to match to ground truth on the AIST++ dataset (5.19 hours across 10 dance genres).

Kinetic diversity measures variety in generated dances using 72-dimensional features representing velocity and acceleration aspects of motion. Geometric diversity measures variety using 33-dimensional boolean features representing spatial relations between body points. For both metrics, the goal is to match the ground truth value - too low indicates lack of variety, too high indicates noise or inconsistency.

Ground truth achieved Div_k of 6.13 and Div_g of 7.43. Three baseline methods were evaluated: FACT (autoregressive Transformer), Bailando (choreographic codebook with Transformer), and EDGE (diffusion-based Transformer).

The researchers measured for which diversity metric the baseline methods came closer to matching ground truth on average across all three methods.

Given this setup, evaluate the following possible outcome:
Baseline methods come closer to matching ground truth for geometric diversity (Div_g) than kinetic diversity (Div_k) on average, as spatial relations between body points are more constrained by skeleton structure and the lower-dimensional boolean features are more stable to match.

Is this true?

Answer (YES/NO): YES